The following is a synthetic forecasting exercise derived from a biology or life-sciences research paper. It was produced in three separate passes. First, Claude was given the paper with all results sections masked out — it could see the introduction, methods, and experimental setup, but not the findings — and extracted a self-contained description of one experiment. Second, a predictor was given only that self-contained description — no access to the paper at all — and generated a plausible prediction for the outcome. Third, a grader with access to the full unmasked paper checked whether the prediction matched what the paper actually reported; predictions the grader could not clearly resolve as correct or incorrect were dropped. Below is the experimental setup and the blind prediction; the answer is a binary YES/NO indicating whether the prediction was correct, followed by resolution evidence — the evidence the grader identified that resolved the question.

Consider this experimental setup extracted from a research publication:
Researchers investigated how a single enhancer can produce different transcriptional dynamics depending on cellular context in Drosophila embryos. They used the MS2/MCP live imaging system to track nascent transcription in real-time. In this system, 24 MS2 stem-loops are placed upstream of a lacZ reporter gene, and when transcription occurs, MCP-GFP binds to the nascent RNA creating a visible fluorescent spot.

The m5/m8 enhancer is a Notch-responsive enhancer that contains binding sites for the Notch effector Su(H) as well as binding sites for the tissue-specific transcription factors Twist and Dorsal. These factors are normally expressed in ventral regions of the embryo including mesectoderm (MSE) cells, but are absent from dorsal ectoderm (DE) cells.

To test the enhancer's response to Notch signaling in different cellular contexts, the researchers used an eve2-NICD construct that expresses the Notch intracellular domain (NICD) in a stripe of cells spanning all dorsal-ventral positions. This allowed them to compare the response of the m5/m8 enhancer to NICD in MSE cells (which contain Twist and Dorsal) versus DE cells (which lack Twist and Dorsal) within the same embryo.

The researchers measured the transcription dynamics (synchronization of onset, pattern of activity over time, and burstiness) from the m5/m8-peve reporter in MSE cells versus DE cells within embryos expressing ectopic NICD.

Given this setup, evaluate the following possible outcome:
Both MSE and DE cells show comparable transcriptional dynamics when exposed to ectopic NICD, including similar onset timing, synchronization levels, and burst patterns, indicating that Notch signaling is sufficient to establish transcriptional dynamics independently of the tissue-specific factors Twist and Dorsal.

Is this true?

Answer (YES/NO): NO